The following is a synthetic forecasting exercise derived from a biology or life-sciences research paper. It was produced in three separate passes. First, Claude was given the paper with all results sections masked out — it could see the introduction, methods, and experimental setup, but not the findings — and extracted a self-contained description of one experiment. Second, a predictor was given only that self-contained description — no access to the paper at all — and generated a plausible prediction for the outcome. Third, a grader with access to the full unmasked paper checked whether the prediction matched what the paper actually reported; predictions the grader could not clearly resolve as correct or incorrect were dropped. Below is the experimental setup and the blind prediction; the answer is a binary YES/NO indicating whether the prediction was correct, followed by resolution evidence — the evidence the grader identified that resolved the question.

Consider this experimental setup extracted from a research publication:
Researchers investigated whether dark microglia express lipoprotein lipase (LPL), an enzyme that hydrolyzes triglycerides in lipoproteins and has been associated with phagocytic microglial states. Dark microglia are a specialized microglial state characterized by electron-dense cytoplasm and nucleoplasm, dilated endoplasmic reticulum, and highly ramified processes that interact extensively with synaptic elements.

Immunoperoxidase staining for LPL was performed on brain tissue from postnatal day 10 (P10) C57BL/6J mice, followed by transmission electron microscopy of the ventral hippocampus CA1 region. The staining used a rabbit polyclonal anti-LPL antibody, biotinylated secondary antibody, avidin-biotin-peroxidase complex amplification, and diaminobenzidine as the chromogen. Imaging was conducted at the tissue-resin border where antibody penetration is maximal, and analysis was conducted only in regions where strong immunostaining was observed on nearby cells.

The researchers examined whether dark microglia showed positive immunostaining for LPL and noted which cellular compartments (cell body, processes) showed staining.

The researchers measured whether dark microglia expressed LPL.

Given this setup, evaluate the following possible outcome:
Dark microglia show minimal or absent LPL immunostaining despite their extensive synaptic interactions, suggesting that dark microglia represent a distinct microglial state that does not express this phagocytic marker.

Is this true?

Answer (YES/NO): NO